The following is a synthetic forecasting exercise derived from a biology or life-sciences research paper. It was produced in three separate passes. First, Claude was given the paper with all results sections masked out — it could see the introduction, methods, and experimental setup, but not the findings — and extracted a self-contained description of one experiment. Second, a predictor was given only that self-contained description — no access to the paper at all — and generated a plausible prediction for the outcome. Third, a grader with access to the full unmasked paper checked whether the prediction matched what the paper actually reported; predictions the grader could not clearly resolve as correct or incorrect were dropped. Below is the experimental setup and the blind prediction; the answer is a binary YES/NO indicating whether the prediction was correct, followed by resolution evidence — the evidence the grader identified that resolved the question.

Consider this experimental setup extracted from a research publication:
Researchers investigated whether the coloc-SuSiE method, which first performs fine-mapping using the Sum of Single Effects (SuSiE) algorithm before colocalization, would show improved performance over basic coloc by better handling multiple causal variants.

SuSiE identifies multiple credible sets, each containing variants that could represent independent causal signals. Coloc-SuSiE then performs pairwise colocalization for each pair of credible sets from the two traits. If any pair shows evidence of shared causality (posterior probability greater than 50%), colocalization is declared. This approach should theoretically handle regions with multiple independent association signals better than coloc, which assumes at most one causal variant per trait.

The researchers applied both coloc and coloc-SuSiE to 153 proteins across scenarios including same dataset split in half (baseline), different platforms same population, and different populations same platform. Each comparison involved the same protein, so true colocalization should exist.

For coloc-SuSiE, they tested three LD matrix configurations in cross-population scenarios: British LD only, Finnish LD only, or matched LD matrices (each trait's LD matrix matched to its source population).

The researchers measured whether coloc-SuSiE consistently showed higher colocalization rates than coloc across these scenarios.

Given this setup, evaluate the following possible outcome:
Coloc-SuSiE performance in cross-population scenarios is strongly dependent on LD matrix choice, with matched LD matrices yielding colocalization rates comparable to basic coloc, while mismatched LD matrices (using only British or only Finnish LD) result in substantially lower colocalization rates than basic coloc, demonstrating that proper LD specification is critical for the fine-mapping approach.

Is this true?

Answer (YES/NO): NO